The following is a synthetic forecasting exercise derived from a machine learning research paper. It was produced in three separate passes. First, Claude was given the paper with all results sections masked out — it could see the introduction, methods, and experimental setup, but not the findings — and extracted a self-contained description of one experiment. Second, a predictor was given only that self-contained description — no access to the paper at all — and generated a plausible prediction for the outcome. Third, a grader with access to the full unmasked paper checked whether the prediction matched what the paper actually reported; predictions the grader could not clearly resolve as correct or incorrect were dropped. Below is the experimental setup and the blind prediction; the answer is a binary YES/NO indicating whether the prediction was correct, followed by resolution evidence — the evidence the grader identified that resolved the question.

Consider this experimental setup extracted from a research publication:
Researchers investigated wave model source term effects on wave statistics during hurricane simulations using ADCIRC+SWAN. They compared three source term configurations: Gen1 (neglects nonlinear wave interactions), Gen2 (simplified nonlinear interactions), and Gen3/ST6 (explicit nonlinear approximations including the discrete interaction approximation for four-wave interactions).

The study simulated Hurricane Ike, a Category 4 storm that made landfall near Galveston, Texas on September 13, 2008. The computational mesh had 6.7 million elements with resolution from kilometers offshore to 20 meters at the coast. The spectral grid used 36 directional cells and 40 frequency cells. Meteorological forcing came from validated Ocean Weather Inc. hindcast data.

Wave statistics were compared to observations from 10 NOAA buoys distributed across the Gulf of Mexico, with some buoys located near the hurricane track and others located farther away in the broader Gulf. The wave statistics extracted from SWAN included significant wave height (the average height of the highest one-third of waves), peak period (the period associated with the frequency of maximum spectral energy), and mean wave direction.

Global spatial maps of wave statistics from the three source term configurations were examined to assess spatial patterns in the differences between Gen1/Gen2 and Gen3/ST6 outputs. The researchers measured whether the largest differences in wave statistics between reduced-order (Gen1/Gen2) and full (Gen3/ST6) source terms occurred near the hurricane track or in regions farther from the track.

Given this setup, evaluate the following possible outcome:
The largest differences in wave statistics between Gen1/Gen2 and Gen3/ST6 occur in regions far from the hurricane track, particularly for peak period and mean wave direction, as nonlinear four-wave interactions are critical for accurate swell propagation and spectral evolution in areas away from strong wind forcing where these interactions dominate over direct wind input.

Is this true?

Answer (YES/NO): NO